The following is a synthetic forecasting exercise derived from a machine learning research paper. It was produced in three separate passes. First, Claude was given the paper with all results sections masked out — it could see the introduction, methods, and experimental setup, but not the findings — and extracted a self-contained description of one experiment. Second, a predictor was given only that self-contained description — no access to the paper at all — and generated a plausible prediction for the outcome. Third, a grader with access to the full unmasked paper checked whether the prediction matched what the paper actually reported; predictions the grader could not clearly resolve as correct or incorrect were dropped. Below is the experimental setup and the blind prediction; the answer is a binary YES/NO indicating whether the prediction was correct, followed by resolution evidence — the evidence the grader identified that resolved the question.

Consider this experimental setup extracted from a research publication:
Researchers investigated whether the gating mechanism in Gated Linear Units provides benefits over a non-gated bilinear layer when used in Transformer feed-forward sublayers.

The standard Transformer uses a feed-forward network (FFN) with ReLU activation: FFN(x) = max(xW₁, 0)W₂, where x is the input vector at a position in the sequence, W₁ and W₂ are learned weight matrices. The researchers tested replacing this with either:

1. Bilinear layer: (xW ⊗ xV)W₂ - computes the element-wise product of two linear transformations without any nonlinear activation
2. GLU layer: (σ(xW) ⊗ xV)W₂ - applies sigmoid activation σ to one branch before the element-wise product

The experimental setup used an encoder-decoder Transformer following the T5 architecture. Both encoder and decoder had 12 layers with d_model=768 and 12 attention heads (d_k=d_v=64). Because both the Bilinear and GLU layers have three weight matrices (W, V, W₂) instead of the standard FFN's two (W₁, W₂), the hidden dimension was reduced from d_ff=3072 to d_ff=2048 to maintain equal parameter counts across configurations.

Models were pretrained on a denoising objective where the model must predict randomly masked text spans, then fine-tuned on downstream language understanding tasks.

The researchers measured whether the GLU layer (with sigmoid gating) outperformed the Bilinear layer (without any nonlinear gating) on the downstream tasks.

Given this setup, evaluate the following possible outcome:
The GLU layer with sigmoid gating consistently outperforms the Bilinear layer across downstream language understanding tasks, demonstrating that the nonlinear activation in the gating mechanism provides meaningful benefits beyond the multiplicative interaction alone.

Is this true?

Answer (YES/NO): NO